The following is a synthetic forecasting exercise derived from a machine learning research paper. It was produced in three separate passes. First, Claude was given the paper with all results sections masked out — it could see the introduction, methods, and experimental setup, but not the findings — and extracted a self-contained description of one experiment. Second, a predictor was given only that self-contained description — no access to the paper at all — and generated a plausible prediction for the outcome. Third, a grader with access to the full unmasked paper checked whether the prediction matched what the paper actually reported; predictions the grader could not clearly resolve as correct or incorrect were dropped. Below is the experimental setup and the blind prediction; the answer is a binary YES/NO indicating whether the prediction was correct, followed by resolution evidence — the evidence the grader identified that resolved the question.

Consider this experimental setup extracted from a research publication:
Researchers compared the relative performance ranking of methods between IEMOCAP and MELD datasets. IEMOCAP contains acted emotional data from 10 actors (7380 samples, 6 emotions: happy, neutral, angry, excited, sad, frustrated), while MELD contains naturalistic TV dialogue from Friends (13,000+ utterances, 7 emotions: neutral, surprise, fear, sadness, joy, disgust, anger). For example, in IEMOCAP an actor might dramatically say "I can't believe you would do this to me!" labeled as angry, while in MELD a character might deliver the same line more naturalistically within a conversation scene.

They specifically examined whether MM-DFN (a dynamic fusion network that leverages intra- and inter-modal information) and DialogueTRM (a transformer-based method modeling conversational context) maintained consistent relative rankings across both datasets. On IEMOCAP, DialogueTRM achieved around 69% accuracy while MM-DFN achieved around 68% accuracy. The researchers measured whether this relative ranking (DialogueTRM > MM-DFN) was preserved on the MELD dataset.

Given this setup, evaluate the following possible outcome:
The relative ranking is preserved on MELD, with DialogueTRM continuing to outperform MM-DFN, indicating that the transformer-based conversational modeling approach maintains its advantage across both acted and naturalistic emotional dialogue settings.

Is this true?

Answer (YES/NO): YES